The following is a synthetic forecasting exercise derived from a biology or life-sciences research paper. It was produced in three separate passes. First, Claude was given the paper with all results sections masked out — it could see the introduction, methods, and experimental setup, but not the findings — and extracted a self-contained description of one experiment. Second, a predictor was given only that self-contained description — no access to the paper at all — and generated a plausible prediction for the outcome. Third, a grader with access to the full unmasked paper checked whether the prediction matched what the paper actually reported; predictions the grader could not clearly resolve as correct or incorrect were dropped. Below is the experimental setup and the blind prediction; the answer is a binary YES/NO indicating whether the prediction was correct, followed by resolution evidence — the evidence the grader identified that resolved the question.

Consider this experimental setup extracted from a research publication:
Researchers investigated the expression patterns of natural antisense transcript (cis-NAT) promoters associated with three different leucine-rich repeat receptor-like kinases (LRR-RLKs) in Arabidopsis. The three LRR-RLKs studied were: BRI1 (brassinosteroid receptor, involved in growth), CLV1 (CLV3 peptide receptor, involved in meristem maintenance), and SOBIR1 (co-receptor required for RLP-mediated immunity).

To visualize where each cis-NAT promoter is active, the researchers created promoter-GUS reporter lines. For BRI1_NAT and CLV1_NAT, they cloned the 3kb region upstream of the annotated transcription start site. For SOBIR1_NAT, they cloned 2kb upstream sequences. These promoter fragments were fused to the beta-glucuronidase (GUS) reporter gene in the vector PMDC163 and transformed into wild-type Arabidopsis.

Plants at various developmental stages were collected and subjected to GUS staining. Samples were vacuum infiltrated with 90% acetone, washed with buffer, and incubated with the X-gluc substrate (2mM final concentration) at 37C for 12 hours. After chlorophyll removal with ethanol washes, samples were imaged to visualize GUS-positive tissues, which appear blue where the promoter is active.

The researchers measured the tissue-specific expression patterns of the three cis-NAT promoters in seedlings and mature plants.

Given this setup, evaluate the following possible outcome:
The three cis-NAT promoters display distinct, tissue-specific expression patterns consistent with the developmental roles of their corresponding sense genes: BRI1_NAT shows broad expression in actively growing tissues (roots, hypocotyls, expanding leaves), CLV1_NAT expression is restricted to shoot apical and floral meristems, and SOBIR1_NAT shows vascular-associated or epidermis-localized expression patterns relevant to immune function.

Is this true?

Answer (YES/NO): NO